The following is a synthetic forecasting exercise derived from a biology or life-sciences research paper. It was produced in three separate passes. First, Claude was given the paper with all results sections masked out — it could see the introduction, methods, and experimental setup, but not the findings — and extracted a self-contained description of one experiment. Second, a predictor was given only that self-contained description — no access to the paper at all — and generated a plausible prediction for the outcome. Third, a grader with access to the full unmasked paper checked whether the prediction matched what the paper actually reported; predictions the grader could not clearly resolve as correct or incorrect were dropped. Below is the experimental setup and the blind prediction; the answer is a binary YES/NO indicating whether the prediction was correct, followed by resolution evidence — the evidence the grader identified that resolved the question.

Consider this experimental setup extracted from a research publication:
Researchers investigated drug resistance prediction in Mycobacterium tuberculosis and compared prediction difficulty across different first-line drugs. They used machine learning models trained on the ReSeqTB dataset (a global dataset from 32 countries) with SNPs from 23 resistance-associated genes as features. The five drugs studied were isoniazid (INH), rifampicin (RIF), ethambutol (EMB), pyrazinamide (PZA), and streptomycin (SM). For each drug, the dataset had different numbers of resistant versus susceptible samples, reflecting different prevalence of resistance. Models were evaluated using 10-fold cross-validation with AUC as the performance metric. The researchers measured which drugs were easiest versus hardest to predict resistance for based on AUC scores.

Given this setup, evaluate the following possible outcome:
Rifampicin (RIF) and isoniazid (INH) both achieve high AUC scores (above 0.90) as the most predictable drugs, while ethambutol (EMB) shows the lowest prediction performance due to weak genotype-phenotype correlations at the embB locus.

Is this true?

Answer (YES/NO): NO